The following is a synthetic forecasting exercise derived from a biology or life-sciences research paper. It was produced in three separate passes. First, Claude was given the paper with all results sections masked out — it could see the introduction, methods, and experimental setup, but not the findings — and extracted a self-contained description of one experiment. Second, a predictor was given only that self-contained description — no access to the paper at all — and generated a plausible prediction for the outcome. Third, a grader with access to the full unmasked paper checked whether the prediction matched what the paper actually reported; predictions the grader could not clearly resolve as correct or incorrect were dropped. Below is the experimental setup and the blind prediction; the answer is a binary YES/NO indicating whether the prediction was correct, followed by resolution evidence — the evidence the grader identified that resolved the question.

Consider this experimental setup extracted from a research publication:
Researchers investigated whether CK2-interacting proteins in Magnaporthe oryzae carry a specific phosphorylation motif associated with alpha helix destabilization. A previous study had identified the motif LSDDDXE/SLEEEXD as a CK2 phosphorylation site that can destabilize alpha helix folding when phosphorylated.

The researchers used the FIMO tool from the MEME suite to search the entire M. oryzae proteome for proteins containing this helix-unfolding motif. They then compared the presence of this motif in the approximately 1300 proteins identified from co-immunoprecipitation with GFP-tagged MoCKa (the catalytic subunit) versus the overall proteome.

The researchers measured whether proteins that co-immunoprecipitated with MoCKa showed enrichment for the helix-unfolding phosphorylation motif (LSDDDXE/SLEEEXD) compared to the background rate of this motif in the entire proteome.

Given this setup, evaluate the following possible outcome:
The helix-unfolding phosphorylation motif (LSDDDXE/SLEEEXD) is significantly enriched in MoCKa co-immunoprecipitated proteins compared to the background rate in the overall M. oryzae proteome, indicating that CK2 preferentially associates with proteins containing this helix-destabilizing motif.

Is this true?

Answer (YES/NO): YES